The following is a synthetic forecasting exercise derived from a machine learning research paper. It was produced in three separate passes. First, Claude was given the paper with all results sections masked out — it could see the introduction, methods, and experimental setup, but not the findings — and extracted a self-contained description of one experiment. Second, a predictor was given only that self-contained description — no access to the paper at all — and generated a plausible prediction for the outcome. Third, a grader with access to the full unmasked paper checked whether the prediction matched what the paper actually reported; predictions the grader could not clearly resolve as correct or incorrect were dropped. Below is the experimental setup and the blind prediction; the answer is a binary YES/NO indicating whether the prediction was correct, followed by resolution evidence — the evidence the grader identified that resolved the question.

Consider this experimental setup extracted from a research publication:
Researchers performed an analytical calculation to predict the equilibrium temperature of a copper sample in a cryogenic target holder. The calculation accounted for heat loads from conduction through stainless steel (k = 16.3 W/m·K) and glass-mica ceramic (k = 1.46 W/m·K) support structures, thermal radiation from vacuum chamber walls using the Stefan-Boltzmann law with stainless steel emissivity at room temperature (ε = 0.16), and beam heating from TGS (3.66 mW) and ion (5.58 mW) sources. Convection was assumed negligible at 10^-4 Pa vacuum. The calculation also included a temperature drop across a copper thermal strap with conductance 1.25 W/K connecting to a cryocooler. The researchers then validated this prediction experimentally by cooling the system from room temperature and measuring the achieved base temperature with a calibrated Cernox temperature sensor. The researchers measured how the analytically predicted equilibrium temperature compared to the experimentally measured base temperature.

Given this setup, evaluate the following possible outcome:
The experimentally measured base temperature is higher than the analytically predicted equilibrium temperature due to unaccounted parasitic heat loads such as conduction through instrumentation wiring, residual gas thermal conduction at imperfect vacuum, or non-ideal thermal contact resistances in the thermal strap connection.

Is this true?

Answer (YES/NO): NO